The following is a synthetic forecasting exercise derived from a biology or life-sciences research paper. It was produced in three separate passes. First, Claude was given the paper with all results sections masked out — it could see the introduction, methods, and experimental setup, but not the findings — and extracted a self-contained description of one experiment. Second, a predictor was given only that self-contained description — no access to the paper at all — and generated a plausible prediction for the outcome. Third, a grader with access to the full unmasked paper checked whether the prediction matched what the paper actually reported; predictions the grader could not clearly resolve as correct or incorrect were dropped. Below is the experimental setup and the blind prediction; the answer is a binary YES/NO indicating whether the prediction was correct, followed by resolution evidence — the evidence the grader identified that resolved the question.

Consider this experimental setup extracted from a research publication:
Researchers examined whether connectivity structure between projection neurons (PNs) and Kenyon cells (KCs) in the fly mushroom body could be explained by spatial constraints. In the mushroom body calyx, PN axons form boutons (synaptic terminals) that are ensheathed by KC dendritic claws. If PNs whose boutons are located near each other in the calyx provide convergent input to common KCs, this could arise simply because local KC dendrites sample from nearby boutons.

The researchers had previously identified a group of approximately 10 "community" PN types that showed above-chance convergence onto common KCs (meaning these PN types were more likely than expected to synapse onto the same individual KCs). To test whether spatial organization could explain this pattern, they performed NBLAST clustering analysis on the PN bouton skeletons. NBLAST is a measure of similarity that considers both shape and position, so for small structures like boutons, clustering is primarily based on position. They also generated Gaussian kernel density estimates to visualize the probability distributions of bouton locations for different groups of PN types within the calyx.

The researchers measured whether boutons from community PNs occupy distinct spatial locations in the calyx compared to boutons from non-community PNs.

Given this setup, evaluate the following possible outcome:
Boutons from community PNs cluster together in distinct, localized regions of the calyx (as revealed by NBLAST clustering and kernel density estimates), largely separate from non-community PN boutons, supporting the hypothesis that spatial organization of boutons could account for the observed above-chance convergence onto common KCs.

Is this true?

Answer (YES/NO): YES